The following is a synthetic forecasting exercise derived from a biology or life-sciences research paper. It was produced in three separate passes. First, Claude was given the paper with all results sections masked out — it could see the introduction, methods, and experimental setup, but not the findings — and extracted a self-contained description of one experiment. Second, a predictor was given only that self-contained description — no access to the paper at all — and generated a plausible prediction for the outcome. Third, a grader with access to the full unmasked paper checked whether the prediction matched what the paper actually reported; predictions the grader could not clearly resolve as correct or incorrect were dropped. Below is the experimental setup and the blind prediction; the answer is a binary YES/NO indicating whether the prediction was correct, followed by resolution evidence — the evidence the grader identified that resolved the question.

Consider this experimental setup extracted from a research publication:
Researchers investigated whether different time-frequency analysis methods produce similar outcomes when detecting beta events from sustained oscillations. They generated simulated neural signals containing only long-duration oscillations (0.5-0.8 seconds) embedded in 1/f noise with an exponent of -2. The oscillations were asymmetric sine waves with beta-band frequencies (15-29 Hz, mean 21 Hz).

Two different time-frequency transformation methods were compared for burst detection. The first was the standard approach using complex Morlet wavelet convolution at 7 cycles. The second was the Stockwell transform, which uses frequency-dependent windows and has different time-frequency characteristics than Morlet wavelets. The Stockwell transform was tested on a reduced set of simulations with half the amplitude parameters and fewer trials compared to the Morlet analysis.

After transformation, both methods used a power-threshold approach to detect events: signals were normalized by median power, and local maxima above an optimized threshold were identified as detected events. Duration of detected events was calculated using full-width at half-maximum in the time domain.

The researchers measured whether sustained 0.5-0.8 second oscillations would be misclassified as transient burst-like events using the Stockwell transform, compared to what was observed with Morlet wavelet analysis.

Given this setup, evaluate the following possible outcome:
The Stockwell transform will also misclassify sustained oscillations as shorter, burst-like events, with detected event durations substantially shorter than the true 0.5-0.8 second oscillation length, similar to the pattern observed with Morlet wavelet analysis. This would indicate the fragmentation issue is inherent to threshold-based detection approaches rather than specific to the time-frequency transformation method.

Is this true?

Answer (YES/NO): YES